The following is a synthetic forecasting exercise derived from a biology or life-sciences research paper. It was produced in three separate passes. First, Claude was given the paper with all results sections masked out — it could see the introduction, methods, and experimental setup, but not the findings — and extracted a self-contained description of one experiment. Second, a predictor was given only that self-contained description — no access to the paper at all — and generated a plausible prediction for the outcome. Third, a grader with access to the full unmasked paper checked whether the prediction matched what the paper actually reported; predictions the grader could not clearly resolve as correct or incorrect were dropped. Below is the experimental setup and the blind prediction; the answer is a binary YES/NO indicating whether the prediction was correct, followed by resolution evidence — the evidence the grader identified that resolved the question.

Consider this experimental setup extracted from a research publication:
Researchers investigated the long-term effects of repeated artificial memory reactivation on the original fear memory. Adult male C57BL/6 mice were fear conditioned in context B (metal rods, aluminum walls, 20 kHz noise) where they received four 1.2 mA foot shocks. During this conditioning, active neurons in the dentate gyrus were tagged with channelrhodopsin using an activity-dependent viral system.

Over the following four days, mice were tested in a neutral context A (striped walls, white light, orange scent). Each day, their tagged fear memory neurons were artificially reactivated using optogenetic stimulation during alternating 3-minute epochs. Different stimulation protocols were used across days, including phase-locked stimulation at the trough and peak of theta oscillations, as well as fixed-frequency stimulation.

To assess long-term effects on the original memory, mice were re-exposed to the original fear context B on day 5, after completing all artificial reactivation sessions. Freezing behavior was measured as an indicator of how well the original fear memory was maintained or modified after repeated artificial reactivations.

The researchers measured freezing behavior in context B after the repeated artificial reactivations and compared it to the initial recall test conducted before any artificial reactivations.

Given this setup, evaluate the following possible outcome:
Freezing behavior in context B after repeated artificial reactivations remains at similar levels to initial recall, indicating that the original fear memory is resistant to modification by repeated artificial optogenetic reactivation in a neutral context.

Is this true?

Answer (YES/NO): NO